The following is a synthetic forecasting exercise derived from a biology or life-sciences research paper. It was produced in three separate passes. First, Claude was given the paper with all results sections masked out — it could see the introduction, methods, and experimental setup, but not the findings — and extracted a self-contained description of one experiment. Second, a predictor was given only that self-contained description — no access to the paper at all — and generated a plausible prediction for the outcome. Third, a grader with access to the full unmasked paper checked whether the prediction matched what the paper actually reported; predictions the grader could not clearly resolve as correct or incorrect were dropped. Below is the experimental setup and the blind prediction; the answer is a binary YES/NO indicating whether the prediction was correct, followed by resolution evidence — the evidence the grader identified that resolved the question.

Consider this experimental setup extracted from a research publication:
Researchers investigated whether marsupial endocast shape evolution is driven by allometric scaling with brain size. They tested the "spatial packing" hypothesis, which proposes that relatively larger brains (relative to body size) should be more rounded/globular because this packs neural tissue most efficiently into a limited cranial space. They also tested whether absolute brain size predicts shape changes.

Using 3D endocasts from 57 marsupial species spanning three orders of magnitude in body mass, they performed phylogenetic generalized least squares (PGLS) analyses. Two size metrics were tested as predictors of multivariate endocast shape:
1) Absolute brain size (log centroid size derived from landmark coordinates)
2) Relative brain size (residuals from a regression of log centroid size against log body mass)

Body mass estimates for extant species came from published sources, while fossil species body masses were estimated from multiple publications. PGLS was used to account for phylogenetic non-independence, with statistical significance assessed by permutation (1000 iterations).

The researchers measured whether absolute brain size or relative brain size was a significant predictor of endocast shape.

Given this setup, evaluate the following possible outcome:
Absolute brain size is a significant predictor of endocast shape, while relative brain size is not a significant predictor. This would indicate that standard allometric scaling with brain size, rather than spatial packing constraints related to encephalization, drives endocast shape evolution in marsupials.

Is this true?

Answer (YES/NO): NO